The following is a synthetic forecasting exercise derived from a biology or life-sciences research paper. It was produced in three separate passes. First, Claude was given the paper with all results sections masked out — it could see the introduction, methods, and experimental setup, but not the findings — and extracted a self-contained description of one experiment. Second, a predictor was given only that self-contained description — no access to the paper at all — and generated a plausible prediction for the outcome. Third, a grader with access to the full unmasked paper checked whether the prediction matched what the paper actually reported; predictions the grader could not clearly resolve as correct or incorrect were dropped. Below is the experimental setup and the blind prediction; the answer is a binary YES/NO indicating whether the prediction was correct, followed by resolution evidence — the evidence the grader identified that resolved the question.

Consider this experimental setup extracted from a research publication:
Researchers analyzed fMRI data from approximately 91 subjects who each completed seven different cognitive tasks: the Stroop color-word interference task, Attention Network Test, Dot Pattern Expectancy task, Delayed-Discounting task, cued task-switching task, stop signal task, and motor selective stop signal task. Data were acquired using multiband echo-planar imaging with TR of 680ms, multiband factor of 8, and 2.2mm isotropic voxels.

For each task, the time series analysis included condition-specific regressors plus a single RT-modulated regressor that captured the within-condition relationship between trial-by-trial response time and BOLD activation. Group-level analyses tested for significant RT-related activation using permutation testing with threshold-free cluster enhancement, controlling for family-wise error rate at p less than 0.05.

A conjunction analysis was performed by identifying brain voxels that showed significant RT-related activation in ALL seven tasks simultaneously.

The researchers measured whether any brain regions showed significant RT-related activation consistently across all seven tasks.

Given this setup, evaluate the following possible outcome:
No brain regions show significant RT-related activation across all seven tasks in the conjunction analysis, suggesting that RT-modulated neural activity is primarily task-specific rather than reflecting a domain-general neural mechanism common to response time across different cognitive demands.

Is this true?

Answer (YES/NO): NO